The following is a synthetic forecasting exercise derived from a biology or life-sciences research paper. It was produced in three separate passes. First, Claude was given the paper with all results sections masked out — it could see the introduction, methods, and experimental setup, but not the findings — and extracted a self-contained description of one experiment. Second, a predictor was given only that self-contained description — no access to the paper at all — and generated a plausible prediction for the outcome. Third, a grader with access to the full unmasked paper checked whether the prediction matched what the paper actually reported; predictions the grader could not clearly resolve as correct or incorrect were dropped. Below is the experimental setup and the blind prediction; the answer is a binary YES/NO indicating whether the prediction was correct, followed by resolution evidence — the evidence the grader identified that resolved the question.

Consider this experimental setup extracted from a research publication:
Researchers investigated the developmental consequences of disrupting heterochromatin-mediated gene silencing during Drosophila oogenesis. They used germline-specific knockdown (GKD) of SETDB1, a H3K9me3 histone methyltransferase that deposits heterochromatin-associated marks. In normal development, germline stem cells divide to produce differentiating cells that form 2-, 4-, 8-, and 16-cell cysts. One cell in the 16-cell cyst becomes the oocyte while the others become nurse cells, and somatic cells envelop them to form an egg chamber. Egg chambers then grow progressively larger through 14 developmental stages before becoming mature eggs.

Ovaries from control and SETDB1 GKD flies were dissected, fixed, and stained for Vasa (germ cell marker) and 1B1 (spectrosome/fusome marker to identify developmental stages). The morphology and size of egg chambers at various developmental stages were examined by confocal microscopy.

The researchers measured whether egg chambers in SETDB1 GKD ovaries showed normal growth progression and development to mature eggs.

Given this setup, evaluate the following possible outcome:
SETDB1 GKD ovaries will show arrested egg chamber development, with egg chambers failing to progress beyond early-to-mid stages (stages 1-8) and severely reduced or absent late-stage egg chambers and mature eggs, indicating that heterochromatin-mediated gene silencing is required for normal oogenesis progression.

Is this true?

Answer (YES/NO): YES